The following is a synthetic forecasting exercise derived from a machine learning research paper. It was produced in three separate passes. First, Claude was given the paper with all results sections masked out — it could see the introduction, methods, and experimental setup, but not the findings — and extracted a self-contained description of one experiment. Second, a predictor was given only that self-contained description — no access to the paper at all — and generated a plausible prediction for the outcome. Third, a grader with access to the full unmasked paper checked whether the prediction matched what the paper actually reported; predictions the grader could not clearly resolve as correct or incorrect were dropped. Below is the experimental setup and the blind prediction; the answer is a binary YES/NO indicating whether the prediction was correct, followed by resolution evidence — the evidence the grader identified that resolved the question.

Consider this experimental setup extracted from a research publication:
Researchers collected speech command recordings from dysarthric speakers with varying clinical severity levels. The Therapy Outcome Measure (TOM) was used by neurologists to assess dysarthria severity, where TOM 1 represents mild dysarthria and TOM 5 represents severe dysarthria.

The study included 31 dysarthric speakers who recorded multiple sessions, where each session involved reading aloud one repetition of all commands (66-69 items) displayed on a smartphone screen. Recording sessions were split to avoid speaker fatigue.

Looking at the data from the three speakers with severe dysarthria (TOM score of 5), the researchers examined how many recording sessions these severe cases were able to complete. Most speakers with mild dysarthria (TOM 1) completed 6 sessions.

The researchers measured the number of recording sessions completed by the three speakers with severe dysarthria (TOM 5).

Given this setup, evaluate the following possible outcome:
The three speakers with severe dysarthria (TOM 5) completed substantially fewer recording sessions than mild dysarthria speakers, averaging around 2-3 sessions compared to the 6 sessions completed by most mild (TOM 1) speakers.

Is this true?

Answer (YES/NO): NO